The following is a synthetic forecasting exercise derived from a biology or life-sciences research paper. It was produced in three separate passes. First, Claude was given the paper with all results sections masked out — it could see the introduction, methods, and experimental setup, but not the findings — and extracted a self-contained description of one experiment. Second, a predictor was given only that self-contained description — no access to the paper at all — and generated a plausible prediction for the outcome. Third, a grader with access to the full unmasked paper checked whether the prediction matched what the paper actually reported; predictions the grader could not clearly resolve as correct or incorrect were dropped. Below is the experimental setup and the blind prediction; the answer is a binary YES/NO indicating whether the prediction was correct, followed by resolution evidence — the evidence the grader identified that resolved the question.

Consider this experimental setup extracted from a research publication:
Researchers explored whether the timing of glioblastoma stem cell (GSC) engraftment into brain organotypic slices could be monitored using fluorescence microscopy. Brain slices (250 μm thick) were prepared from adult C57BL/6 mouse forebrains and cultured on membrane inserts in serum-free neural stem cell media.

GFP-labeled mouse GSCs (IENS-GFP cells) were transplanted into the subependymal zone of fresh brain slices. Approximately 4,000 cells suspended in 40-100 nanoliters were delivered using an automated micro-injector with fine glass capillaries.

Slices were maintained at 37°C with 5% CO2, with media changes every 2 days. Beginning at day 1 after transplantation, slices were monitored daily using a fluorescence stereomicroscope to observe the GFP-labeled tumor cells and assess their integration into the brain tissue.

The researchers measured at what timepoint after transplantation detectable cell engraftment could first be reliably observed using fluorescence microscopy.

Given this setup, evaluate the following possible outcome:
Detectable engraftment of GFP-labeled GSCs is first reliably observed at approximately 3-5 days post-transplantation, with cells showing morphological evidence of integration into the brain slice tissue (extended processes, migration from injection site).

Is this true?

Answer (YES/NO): YES